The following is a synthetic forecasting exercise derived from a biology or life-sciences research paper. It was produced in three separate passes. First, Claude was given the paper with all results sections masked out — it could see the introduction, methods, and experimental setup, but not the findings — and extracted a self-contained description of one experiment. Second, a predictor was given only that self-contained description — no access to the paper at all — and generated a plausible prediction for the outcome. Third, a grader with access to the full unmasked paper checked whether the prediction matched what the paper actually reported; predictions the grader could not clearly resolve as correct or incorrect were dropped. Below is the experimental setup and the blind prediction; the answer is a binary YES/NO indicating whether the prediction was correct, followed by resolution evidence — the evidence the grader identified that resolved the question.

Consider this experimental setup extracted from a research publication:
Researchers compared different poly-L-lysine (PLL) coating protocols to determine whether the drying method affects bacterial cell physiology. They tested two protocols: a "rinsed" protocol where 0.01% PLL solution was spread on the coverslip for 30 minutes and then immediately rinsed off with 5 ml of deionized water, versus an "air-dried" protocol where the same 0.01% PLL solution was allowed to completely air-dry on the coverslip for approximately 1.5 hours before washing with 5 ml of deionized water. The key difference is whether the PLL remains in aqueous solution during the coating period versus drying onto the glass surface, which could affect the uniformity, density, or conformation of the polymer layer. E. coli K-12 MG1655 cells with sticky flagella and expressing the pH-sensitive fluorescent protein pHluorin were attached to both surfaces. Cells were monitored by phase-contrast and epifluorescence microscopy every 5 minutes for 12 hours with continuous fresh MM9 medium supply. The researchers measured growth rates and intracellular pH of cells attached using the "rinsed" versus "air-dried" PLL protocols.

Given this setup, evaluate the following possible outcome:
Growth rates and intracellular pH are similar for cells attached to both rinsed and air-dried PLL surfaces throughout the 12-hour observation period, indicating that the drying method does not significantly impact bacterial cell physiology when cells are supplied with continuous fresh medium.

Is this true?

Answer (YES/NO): YES